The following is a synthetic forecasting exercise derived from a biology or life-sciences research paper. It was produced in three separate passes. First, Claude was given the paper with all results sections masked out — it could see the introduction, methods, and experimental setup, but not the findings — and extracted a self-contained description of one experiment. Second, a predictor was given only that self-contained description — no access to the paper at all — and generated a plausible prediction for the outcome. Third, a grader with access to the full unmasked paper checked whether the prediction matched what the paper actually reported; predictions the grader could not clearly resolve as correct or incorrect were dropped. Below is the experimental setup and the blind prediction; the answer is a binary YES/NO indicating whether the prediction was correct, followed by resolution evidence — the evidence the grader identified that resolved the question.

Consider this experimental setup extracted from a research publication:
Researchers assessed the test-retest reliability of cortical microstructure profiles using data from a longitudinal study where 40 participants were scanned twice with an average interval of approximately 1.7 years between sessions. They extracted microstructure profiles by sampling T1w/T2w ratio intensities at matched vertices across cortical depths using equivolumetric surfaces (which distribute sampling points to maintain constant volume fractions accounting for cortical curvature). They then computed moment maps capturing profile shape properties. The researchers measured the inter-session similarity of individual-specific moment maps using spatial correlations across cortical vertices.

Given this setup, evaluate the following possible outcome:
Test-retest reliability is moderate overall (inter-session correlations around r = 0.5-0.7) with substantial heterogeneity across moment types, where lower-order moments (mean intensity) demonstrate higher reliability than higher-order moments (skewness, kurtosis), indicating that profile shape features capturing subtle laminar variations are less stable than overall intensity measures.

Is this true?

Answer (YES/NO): NO